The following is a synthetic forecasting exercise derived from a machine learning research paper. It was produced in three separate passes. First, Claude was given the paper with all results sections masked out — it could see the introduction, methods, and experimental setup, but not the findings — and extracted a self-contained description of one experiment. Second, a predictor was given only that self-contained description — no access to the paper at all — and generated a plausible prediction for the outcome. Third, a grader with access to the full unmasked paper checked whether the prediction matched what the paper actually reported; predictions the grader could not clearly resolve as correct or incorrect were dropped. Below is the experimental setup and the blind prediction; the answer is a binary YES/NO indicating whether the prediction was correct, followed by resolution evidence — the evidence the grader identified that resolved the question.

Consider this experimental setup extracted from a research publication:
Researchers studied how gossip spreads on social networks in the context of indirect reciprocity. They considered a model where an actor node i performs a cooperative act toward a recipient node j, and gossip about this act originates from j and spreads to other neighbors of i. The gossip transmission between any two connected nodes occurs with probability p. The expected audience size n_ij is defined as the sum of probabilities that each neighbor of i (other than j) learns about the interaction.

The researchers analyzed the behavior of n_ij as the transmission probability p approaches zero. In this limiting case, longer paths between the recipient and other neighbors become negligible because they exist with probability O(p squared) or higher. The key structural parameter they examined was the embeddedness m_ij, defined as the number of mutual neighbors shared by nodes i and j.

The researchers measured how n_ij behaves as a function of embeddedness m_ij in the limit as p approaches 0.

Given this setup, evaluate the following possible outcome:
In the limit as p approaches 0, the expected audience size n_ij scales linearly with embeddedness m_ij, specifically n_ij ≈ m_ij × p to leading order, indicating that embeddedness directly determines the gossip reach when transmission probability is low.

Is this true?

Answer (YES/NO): YES